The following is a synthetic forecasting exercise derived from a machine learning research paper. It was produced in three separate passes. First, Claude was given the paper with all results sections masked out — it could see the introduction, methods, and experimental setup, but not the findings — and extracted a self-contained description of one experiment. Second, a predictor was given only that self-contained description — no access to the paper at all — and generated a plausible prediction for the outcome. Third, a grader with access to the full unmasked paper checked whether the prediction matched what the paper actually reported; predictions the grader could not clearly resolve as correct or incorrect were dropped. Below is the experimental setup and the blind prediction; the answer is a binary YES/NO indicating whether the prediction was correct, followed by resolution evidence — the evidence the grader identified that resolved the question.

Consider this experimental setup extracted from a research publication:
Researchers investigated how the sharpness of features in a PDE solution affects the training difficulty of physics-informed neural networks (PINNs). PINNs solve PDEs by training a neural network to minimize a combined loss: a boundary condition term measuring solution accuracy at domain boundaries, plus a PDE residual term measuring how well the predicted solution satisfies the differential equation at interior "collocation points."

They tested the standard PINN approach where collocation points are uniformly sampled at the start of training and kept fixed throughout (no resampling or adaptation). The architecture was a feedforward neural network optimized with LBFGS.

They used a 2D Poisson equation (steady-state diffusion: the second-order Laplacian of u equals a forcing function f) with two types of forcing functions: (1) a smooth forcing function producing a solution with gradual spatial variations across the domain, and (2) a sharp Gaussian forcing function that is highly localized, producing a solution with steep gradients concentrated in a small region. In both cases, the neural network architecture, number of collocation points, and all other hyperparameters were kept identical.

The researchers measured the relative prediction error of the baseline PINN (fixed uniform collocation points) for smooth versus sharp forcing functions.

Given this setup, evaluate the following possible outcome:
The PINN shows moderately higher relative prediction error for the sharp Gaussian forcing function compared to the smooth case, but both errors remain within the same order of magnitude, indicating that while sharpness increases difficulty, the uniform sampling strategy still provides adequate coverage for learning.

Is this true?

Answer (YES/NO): NO